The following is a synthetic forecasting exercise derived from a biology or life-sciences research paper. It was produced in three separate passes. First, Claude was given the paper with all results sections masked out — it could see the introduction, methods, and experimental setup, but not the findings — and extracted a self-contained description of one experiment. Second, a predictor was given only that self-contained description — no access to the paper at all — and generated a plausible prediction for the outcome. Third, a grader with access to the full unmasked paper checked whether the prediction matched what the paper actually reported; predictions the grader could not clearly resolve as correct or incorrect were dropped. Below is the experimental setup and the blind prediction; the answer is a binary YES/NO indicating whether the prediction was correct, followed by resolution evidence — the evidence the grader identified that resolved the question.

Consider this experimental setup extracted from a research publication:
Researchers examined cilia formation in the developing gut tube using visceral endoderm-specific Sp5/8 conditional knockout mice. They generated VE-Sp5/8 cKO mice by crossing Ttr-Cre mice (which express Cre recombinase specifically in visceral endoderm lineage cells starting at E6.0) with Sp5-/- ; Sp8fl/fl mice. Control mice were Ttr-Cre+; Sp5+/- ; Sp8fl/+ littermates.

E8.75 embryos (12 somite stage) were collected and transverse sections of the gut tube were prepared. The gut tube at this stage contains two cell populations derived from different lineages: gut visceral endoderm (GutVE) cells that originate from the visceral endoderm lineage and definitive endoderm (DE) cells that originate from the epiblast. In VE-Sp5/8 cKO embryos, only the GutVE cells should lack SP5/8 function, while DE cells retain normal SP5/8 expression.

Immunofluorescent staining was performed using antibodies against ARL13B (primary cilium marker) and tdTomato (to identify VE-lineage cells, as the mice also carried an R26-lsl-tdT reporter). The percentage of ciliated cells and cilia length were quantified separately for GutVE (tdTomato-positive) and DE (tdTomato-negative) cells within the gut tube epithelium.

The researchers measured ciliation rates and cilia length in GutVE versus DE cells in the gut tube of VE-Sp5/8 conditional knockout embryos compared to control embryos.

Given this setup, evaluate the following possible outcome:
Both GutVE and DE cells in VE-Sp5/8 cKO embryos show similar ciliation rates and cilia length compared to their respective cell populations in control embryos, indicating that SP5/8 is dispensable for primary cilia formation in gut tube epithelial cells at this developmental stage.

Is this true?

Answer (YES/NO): NO